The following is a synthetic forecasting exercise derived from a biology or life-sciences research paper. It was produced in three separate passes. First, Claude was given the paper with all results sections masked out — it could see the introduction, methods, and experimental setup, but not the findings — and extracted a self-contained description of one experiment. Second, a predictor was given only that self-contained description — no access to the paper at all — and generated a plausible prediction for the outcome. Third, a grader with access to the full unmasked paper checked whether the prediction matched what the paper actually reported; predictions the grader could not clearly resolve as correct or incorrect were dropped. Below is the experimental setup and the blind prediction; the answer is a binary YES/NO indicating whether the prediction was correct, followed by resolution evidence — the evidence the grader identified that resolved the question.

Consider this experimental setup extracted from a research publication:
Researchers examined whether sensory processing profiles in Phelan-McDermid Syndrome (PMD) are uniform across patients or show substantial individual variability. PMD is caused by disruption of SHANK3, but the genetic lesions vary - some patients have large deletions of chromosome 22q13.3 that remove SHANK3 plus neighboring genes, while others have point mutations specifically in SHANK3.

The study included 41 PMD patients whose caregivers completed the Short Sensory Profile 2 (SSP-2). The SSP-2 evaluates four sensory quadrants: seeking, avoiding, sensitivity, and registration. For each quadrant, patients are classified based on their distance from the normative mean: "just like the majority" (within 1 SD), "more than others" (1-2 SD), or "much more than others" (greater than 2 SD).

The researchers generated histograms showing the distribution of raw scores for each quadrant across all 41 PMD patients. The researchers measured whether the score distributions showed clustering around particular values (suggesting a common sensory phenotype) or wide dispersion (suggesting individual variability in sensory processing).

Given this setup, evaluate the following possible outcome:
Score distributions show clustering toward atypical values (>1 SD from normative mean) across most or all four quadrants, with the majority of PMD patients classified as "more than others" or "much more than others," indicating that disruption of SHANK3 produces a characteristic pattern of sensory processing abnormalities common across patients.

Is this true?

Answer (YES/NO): YES